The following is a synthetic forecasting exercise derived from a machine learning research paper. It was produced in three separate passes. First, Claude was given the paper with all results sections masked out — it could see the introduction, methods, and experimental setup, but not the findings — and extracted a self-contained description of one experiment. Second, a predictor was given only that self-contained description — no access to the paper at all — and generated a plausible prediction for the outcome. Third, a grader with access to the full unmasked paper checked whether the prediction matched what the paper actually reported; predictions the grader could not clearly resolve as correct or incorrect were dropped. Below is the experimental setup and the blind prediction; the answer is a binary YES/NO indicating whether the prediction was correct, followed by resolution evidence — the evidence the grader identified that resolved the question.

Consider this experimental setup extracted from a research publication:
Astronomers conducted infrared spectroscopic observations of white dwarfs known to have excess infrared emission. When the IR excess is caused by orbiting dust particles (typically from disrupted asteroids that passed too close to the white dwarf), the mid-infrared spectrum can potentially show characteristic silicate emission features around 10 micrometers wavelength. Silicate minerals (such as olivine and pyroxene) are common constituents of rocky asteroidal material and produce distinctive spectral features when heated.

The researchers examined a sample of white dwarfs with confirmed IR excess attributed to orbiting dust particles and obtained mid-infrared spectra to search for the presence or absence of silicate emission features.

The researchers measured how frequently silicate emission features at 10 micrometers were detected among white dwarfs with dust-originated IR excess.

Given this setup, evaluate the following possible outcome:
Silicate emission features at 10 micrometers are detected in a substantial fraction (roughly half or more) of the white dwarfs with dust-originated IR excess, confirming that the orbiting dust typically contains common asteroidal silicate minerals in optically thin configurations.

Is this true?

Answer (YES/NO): YES